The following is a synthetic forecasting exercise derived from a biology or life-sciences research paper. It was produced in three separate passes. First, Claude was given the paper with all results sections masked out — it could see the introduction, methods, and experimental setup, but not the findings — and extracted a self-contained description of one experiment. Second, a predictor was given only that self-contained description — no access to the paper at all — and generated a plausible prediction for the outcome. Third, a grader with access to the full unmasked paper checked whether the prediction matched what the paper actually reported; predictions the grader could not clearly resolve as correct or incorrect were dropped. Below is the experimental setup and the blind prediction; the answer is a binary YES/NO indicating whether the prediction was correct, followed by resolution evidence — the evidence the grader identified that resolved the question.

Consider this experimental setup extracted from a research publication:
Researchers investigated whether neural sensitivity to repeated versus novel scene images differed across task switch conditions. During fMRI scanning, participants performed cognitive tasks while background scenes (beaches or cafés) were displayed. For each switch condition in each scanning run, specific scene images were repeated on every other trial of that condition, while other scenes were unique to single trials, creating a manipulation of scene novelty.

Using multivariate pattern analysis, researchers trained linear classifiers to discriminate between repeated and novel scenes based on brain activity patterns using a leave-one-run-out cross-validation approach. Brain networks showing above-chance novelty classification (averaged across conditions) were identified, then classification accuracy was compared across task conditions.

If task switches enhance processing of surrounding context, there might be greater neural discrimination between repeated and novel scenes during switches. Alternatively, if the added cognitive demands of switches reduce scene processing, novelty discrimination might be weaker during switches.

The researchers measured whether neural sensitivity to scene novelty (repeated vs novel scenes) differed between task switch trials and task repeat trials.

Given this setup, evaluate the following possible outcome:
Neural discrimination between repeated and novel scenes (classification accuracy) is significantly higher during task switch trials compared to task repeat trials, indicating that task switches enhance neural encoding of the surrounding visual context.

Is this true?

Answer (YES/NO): NO